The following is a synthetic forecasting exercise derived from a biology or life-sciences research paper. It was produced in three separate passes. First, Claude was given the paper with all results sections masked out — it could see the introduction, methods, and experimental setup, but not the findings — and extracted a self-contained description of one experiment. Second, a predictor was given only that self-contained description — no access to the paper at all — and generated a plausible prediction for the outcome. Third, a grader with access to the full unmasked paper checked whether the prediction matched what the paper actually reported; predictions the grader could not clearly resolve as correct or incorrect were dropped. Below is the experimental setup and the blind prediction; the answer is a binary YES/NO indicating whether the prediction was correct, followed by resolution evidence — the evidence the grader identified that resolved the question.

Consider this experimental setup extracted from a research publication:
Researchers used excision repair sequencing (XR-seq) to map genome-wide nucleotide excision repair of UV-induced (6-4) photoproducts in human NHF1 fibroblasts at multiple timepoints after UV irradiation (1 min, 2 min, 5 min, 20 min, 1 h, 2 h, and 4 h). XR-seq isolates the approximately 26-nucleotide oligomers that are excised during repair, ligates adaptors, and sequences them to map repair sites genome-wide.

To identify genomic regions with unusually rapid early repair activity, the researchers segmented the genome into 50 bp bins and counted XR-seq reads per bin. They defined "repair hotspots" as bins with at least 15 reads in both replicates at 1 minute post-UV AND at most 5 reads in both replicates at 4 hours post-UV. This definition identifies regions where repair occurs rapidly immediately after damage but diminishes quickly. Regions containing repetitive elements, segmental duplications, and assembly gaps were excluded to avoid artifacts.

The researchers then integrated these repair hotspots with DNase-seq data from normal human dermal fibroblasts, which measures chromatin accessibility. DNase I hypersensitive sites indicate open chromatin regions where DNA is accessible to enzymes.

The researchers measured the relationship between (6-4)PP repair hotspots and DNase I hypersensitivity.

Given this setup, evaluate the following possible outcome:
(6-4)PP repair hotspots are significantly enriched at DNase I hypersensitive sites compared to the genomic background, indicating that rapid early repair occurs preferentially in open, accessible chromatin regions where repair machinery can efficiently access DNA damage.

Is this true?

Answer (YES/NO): YES